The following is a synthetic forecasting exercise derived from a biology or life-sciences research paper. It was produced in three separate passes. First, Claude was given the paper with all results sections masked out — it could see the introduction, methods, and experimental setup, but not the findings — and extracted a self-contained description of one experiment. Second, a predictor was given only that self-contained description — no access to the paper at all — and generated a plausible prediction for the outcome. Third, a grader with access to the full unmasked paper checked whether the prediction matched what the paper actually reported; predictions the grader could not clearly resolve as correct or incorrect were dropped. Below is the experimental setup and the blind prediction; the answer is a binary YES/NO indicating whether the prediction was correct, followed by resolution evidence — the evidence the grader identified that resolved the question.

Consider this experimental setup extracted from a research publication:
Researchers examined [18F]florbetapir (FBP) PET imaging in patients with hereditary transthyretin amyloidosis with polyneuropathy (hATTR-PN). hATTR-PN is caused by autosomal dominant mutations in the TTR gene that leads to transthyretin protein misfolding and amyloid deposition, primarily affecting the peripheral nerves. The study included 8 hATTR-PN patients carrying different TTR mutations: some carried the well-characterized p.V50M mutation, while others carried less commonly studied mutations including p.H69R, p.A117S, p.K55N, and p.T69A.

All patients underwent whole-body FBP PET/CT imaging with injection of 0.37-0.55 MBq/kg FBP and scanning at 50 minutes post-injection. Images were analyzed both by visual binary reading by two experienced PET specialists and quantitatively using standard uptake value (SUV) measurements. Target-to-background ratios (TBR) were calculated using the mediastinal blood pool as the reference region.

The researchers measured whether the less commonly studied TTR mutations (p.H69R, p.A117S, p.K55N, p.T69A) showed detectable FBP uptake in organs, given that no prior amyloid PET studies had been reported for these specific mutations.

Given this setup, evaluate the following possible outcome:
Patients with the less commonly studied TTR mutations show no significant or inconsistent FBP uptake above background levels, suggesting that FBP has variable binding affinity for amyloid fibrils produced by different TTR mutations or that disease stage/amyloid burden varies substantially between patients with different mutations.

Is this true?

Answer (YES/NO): NO